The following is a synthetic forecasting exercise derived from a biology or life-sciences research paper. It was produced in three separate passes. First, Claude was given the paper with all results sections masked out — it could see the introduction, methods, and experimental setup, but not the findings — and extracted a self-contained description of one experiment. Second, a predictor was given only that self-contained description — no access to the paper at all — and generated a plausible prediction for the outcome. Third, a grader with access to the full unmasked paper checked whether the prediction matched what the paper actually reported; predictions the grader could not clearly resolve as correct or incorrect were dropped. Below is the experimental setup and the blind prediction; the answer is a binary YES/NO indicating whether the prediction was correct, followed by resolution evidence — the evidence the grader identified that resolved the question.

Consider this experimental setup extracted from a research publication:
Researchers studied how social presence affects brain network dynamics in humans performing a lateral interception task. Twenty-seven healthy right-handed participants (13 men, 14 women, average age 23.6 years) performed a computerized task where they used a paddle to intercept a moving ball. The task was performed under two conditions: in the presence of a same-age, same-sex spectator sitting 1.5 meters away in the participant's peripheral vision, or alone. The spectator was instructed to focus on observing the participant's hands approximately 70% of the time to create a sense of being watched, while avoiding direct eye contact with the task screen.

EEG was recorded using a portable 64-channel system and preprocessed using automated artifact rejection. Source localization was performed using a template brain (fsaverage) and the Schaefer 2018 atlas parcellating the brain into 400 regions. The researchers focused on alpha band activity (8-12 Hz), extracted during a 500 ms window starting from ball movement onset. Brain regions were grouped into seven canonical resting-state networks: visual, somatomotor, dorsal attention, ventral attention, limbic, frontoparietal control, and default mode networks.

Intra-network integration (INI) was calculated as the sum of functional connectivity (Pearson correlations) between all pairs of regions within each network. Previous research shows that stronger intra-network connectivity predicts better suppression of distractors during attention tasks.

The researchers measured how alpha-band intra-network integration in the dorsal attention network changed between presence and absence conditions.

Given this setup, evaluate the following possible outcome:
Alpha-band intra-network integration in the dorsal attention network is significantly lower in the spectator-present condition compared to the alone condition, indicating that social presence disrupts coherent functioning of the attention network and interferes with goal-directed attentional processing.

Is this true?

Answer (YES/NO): NO